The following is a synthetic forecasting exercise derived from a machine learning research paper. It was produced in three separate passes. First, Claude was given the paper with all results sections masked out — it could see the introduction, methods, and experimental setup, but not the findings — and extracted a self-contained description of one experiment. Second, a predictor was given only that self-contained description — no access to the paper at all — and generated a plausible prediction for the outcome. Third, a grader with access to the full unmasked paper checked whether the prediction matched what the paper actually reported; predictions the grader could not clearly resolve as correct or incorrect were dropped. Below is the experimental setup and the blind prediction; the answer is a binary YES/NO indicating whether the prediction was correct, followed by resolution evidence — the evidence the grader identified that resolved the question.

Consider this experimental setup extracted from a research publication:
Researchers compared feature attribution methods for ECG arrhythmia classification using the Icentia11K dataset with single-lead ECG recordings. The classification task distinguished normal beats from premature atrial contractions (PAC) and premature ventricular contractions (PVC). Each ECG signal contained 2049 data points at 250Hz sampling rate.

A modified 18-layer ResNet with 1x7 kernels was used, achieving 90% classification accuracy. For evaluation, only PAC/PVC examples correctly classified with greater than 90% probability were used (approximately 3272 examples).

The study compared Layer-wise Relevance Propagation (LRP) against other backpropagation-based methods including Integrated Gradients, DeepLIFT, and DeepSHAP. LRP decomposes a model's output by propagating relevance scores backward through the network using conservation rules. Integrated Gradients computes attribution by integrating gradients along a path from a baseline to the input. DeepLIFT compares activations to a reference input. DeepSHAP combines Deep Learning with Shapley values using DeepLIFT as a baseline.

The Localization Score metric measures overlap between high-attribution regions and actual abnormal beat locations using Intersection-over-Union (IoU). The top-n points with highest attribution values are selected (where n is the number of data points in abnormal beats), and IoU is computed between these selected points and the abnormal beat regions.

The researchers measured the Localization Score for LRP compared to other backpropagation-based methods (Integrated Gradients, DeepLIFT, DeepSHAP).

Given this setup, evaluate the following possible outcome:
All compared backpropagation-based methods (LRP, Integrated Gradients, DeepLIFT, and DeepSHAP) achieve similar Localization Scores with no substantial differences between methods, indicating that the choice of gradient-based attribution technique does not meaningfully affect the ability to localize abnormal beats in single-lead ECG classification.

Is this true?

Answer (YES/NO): NO